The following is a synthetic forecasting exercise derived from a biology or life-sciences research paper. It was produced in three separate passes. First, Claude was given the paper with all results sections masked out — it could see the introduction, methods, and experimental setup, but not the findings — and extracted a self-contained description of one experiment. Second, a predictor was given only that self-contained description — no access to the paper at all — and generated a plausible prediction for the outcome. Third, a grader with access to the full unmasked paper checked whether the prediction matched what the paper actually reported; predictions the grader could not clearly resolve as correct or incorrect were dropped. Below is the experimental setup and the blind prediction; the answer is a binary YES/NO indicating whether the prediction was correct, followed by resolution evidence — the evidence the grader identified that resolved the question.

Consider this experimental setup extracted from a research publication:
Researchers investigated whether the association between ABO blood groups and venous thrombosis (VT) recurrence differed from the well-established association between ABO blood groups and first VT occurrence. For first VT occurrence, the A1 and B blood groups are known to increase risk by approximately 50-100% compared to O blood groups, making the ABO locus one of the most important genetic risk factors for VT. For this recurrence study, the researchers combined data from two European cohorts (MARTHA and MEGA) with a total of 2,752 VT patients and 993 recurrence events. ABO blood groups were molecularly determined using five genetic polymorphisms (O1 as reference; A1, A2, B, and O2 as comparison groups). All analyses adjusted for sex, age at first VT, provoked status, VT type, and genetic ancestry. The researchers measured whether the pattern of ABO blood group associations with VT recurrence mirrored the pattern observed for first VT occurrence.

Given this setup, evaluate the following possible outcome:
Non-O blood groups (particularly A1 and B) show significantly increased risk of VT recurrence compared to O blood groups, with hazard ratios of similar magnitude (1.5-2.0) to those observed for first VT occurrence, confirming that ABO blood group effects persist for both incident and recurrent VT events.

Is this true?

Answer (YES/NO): NO